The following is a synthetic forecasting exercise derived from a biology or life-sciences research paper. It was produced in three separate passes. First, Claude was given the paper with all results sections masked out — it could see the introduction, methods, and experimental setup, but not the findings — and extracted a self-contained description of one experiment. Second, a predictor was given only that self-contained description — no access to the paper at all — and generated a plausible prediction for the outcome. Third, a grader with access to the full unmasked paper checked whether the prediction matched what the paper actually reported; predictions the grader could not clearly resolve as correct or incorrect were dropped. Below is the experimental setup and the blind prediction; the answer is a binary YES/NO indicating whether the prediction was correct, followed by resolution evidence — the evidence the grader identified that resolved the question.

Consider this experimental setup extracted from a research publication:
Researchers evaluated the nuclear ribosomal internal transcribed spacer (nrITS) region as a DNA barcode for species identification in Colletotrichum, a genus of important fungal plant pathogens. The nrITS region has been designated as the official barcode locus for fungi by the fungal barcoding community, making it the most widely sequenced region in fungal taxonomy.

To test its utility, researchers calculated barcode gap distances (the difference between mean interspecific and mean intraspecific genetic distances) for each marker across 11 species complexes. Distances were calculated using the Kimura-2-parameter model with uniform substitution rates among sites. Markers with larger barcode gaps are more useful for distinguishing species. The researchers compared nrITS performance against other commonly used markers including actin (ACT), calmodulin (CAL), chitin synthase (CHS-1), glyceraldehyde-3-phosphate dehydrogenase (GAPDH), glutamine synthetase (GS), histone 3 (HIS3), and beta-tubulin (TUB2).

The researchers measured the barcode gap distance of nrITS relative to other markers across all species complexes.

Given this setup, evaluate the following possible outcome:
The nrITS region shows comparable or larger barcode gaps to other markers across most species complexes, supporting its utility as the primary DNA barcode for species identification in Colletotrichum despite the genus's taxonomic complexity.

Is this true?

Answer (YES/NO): NO